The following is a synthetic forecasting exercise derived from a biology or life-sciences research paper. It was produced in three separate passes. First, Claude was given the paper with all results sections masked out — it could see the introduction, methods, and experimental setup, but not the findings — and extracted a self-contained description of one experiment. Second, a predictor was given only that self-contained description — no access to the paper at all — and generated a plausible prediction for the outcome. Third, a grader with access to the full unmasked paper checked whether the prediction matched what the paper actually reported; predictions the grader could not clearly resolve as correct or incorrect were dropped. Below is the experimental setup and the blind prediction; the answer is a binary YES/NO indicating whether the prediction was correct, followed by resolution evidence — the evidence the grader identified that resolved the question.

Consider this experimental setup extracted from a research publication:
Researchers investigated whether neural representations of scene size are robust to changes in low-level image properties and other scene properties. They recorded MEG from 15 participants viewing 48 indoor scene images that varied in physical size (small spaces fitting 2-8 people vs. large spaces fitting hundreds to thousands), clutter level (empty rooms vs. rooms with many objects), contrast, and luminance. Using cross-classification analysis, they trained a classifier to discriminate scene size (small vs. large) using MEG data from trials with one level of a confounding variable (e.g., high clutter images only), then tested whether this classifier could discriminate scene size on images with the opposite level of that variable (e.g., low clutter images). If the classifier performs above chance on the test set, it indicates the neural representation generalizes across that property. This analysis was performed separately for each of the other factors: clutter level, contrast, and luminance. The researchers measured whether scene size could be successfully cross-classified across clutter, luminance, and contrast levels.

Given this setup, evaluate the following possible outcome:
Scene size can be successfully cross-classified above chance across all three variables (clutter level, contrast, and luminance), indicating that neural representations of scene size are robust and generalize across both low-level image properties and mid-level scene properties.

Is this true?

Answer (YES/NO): YES